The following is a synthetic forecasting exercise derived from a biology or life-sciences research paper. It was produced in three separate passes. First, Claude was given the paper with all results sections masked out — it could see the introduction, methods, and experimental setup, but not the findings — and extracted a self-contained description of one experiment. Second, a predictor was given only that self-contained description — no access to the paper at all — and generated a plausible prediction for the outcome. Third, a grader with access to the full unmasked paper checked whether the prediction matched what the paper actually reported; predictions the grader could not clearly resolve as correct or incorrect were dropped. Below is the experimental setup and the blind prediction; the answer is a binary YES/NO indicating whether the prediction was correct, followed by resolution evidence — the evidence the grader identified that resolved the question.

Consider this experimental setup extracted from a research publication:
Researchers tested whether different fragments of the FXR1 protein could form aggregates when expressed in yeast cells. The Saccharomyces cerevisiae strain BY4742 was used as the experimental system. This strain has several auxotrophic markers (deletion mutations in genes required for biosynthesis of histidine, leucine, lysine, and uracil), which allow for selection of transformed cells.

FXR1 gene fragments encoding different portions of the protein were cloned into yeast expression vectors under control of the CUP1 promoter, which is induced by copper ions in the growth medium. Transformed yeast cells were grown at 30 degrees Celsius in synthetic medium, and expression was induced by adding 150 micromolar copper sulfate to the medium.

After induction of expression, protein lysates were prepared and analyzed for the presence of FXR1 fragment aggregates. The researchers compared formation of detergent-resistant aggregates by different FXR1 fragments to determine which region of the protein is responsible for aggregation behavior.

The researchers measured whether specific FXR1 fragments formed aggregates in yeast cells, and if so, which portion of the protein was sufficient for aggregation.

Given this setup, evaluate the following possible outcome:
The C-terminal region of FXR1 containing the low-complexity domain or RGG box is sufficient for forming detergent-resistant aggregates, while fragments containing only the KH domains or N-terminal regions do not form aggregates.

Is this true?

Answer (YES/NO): NO